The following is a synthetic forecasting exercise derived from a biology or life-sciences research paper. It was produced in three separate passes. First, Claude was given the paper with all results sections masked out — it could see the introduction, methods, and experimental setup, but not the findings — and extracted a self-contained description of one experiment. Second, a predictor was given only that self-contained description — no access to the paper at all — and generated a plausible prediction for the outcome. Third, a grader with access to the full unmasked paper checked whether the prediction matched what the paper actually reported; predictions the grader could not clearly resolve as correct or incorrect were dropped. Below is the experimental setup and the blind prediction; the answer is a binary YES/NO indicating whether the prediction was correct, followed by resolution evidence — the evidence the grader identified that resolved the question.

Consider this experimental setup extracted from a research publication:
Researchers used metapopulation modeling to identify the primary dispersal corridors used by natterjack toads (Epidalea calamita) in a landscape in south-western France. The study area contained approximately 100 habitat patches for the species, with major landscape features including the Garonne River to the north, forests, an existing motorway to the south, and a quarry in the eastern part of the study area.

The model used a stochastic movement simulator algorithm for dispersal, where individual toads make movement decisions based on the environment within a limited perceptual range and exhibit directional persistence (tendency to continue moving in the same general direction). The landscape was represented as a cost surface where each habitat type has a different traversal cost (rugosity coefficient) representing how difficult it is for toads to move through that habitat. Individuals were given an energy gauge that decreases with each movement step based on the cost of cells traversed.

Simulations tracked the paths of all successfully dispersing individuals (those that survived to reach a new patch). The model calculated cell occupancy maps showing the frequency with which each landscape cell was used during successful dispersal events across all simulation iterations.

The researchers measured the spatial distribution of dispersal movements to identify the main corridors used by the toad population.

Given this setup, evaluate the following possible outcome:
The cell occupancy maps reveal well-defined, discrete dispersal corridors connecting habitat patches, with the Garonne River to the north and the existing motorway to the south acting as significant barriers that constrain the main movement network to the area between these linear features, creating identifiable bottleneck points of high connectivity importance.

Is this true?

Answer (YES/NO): YES